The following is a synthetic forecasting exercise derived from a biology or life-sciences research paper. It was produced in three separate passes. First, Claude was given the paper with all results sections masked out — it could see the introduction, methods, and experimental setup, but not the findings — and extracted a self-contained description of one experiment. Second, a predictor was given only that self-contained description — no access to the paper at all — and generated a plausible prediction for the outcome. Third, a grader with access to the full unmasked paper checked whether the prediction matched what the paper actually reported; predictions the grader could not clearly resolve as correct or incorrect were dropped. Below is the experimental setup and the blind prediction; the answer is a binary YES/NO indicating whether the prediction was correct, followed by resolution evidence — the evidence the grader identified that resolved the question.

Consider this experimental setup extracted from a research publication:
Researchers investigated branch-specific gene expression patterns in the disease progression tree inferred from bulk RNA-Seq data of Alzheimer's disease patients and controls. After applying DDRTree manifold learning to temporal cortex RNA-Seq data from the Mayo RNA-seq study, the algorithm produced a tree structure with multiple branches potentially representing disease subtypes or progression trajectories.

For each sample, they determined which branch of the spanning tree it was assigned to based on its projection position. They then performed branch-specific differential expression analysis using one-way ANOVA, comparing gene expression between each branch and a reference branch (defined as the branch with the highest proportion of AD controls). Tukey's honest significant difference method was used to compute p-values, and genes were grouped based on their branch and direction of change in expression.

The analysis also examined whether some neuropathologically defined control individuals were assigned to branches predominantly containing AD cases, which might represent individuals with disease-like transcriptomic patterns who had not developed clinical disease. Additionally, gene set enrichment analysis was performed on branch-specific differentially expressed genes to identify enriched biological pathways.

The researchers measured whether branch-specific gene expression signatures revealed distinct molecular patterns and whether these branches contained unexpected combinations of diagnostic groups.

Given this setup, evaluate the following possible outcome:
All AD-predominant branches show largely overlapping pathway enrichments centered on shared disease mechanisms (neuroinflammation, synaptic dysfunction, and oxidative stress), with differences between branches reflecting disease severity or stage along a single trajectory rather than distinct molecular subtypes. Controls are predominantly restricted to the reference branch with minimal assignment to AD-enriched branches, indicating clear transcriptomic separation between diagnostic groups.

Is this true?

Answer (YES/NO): NO